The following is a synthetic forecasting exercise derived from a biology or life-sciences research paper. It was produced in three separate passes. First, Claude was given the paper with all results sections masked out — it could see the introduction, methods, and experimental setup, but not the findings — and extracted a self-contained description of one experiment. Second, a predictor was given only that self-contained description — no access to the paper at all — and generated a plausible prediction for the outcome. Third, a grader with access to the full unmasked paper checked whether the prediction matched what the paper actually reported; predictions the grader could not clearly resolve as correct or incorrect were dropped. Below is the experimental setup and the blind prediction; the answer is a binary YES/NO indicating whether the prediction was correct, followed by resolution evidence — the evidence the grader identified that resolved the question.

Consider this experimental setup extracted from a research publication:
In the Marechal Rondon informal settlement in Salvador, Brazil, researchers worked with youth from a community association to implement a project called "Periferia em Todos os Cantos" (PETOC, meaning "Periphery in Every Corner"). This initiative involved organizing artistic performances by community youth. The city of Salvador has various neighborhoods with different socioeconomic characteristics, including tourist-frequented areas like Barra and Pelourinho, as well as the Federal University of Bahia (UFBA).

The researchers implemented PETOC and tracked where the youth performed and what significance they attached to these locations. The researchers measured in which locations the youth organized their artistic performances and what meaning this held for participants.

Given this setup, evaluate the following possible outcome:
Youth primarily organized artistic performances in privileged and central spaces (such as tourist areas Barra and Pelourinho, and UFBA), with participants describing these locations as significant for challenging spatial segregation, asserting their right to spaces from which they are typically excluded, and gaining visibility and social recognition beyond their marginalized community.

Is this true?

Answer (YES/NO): NO